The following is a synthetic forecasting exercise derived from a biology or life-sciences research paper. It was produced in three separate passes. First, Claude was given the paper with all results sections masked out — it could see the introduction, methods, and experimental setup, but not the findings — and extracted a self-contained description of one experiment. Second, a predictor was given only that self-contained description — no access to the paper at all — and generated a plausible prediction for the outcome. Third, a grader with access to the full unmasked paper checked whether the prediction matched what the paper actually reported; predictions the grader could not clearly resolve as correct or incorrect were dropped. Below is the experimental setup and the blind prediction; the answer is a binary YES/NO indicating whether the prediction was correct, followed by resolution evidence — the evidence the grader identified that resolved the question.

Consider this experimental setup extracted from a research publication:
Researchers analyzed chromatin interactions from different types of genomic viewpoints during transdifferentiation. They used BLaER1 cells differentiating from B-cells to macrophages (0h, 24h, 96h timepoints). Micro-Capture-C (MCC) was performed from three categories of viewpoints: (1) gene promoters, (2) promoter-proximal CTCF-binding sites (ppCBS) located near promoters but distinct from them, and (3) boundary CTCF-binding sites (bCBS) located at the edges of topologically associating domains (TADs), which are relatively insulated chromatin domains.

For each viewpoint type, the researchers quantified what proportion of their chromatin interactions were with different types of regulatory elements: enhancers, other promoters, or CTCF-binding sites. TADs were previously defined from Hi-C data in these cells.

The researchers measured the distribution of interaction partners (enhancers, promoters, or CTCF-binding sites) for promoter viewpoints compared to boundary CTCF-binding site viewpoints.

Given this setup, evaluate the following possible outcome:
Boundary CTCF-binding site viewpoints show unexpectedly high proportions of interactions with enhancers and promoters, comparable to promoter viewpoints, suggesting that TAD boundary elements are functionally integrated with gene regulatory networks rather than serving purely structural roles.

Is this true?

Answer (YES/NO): NO